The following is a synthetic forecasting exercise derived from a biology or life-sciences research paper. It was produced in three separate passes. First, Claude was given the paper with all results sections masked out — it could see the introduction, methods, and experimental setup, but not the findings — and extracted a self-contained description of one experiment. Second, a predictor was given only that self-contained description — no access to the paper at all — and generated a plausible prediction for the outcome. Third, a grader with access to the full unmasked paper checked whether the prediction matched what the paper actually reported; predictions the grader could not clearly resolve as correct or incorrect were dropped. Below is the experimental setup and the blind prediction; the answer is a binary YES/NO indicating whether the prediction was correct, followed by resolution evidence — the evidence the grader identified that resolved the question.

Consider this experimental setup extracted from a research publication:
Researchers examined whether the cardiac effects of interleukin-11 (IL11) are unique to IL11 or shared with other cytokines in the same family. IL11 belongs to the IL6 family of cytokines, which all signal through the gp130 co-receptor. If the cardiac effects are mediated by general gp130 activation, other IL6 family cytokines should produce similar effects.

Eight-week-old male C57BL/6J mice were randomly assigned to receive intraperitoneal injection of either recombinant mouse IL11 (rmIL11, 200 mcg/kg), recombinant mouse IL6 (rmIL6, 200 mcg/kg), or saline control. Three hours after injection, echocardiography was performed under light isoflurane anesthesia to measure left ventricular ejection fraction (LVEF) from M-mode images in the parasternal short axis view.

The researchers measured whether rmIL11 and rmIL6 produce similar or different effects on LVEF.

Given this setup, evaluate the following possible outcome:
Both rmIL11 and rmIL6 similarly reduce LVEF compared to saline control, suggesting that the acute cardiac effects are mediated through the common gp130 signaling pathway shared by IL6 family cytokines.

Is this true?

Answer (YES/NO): NO